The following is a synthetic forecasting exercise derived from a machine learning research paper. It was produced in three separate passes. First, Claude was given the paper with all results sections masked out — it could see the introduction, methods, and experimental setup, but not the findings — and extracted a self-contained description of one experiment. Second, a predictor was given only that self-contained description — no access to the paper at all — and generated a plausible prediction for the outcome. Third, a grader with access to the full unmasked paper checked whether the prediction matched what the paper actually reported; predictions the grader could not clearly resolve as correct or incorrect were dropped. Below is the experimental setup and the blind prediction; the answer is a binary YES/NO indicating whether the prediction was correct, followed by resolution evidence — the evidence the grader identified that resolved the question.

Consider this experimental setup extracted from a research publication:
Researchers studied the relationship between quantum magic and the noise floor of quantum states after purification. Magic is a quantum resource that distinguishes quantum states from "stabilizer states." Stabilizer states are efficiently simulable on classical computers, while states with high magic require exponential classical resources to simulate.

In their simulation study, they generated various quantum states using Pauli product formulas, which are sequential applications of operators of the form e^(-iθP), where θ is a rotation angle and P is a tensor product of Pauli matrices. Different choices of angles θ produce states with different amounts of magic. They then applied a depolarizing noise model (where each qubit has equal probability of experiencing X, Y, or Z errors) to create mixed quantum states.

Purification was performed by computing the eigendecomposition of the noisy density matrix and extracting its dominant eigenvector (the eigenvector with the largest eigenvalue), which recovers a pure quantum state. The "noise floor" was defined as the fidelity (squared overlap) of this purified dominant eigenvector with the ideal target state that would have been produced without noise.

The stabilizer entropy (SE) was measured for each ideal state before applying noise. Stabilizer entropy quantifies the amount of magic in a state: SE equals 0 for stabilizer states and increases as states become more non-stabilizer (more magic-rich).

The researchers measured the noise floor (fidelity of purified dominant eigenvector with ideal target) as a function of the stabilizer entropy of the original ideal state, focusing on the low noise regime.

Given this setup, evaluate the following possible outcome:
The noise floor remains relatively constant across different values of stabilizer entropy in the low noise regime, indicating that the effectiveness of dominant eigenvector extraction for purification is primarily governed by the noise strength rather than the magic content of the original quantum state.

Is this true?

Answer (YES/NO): NO